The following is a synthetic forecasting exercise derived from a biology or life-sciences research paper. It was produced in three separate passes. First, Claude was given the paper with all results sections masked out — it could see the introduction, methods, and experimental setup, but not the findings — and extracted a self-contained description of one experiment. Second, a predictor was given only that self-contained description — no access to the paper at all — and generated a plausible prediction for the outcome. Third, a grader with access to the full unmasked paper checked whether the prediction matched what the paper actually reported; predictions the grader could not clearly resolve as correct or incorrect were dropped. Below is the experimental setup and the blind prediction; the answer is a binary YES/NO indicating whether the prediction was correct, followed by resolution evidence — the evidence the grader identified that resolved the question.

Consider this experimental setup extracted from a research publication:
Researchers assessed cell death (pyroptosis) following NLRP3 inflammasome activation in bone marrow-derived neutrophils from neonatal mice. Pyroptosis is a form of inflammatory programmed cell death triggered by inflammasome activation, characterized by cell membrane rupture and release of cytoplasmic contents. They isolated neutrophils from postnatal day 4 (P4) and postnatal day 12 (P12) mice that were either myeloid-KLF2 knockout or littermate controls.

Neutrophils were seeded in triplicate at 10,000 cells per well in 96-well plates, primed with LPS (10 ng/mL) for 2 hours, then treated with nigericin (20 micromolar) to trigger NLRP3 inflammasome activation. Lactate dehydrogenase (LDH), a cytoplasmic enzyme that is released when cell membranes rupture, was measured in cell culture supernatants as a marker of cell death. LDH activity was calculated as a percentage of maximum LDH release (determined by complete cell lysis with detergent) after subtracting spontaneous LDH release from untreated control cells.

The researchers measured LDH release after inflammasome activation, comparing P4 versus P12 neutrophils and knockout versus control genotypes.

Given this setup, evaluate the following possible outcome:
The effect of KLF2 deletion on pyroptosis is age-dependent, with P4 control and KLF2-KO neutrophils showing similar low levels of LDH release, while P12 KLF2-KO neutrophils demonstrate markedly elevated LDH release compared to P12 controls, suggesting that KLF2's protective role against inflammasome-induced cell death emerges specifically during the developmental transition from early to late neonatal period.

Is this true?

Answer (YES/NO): NO